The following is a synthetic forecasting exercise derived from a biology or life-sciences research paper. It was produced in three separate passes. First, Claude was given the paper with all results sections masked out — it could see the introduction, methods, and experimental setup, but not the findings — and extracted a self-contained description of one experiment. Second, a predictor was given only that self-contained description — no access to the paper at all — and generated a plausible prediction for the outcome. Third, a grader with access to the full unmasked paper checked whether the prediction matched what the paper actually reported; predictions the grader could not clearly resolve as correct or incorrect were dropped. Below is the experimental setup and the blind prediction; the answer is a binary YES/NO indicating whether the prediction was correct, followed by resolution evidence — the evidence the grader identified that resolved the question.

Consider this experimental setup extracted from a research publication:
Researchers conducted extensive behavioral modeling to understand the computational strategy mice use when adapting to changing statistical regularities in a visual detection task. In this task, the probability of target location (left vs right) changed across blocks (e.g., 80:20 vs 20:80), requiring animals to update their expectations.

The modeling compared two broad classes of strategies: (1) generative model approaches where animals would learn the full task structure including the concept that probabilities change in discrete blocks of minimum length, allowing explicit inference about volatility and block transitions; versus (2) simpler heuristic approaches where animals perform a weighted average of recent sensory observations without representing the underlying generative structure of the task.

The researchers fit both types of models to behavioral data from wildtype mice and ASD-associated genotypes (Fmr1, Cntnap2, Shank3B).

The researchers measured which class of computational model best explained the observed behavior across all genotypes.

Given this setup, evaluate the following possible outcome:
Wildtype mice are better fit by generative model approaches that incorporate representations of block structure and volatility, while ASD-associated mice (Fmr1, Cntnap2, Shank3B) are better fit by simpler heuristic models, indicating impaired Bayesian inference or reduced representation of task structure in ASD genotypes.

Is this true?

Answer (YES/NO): NO